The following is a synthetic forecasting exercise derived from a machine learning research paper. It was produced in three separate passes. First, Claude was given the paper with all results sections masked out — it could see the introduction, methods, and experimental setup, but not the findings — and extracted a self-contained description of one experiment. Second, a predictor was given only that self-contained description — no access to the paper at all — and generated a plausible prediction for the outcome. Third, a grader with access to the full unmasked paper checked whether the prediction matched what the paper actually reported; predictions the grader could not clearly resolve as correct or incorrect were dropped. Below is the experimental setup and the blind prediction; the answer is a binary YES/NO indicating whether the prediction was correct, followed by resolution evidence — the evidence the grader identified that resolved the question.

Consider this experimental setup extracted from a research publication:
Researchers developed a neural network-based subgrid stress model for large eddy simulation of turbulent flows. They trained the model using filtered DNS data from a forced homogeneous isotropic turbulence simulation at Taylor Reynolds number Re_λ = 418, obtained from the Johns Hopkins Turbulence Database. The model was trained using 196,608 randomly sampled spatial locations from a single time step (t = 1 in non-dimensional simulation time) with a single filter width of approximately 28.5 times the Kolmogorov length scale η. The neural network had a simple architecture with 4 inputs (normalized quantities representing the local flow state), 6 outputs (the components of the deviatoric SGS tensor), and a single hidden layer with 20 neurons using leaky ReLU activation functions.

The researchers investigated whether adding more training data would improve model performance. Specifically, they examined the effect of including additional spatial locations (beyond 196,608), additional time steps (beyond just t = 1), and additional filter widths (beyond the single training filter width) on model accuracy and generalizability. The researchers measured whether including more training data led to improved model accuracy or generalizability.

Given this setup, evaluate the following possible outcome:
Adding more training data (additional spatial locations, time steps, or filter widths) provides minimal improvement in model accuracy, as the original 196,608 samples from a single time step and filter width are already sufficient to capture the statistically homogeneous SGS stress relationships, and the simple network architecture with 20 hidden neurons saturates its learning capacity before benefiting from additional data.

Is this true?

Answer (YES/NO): NO